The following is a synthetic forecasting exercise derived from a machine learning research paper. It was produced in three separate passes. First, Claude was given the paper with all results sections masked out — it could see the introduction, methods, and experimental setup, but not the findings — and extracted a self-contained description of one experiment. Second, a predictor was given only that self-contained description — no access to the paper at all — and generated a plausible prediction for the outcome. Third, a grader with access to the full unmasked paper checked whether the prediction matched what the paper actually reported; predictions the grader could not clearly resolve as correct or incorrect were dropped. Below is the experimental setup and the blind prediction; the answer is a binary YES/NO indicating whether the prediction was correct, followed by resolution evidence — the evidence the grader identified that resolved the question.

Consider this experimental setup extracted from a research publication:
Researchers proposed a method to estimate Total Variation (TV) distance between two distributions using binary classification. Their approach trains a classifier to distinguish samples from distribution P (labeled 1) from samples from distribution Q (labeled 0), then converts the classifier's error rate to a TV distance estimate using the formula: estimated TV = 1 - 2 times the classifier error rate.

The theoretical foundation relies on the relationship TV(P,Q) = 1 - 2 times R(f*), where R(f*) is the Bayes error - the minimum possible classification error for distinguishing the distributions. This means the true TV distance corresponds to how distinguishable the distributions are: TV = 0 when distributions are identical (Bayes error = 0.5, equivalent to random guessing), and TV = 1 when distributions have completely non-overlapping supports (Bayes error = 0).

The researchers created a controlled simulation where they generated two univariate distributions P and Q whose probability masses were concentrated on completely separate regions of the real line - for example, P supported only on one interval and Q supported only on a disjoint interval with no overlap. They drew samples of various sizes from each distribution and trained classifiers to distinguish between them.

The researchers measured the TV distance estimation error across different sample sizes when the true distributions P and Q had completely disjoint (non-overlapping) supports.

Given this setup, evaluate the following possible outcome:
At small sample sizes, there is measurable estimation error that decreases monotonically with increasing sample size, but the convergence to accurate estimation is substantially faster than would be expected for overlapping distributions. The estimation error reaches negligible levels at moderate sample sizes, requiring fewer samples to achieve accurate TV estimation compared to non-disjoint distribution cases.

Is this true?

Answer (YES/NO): NO